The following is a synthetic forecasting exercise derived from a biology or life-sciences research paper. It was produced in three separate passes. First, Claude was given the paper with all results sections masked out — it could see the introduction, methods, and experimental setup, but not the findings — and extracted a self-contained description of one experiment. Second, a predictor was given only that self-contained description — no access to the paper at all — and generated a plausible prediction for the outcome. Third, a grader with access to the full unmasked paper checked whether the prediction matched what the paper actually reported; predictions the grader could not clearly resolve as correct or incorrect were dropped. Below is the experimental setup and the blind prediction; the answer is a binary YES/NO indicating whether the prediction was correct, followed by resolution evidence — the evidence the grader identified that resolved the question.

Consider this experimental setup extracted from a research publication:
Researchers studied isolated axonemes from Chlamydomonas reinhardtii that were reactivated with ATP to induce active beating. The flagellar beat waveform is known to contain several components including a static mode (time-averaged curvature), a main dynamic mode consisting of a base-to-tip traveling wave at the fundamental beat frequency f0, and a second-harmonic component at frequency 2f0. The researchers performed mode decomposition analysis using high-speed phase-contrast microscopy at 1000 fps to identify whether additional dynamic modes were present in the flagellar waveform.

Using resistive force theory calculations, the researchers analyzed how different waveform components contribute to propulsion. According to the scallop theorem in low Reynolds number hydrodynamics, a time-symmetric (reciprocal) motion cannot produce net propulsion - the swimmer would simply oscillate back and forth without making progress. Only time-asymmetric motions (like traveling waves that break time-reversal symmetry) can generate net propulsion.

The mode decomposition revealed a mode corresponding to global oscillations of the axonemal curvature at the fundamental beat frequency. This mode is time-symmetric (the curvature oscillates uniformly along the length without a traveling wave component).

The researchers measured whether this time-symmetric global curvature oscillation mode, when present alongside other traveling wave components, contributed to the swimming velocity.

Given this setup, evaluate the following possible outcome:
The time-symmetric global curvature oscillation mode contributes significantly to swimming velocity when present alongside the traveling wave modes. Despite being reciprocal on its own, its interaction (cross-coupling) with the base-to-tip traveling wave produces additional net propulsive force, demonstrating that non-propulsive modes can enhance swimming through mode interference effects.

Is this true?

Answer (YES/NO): YES